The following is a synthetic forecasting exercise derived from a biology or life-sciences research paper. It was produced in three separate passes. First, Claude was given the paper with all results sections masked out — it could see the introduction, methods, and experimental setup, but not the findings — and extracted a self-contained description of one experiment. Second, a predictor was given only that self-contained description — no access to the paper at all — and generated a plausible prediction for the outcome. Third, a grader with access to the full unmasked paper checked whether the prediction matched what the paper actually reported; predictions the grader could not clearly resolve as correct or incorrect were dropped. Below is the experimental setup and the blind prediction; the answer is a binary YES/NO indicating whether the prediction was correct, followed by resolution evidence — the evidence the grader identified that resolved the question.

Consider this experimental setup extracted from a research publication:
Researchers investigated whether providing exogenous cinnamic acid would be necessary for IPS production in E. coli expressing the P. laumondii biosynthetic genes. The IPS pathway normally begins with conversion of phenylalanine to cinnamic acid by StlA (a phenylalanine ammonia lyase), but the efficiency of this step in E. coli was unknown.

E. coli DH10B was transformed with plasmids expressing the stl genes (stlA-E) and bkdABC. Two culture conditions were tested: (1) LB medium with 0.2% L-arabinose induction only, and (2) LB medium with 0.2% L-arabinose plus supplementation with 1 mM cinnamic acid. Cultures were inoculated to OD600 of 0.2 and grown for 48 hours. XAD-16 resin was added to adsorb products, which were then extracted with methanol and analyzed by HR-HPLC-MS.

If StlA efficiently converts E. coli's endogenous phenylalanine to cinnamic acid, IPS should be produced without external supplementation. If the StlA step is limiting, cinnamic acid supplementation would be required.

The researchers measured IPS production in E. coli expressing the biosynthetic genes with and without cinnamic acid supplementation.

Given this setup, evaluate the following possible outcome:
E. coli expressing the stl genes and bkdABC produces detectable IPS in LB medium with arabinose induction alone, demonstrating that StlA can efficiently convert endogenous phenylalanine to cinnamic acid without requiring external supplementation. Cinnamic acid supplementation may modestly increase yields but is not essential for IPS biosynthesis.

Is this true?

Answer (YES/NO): NO